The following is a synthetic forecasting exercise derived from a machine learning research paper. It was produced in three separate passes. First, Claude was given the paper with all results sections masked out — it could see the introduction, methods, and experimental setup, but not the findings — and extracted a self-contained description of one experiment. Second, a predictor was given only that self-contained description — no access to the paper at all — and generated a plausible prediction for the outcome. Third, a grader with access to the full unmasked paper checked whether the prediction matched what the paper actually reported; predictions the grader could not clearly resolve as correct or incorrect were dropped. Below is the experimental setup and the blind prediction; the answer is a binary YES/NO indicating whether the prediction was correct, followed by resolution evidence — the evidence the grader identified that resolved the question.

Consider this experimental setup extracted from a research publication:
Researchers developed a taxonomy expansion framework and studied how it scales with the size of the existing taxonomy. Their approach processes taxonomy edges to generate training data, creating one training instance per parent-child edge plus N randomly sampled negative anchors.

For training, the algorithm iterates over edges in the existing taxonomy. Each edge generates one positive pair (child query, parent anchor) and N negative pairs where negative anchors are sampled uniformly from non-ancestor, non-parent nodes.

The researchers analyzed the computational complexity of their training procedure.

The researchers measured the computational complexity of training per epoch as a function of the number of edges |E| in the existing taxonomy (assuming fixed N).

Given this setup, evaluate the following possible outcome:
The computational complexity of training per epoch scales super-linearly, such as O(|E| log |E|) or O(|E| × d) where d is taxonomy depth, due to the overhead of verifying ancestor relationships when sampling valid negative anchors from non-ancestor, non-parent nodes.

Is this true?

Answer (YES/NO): NO